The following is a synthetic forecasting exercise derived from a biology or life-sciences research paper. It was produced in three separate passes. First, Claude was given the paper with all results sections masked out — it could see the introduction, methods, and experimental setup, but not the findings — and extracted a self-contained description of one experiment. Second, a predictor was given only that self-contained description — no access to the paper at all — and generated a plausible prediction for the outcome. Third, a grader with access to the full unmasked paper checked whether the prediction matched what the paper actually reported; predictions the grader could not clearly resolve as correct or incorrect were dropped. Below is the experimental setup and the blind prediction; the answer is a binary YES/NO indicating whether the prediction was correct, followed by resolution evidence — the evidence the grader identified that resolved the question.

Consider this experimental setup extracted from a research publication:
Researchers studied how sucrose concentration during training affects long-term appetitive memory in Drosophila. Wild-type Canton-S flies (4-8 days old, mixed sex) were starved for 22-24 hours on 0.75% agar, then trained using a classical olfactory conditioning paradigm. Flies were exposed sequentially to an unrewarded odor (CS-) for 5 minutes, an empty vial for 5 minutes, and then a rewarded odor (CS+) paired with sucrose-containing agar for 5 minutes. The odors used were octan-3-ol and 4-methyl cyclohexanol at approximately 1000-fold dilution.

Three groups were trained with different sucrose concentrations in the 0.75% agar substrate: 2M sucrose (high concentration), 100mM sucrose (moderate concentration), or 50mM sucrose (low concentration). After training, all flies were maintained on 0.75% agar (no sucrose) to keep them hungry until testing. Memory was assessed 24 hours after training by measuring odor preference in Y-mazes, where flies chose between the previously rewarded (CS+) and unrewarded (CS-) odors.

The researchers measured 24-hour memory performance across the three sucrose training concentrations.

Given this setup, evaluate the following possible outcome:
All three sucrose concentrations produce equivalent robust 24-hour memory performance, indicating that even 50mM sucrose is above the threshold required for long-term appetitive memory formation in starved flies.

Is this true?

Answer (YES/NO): NO